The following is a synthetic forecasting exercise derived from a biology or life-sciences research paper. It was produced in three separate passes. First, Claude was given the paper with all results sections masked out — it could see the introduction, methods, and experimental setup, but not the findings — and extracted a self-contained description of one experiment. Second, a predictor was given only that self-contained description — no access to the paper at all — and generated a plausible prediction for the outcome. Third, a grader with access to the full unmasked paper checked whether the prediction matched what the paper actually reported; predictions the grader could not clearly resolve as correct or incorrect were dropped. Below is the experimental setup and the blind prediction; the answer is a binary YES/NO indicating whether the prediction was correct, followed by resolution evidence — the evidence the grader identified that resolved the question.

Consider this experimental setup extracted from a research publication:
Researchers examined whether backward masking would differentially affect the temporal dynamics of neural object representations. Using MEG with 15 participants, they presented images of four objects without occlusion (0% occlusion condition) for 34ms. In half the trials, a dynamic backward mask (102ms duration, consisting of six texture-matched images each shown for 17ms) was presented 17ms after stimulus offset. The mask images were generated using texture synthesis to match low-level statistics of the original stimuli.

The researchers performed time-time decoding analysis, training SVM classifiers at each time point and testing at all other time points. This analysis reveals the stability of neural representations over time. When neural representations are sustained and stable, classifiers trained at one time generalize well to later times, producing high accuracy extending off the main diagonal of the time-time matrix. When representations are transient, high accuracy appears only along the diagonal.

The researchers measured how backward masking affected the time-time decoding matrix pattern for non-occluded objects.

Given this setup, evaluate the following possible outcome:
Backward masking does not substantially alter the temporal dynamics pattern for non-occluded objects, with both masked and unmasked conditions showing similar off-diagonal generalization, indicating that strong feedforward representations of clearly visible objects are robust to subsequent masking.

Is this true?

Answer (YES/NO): NO